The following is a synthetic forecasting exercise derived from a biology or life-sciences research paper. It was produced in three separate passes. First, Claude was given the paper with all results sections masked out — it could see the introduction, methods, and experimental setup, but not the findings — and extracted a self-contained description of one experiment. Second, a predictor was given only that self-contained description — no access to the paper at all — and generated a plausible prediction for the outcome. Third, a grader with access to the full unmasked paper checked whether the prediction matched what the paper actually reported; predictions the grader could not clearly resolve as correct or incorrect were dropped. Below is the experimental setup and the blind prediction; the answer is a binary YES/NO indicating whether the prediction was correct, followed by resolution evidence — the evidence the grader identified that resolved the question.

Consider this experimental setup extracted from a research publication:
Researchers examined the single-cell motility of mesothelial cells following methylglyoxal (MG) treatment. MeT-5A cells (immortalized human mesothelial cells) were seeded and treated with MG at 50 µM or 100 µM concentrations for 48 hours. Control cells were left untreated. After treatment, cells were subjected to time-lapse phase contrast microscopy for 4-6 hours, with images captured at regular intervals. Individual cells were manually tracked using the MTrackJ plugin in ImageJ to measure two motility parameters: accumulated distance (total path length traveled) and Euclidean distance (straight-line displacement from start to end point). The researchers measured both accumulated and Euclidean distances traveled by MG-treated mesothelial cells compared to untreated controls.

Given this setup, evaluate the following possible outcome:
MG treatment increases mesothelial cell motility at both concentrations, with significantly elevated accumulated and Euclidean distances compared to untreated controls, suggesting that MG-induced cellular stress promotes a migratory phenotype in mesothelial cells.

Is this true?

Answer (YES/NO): NO